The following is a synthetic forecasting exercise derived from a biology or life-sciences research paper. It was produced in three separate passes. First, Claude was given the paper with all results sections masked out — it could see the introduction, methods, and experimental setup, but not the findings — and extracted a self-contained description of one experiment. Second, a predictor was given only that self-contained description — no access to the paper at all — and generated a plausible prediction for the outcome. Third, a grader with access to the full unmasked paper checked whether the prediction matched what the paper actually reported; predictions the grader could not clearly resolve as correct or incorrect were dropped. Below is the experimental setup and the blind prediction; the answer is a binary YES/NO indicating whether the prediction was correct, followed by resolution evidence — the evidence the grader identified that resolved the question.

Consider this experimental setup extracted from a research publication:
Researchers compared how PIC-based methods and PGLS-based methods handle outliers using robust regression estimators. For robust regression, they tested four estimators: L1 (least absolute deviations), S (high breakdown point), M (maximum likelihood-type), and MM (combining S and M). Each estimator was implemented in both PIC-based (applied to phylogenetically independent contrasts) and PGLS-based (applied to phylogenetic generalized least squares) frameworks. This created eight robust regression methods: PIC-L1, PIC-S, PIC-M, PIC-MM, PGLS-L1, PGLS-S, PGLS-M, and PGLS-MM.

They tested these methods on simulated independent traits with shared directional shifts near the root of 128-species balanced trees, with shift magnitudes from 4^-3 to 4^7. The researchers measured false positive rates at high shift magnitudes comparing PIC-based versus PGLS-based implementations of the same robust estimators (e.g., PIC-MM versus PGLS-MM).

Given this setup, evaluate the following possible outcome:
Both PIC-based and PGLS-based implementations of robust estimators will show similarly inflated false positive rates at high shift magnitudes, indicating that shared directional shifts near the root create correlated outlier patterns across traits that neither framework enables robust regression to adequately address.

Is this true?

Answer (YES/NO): NO